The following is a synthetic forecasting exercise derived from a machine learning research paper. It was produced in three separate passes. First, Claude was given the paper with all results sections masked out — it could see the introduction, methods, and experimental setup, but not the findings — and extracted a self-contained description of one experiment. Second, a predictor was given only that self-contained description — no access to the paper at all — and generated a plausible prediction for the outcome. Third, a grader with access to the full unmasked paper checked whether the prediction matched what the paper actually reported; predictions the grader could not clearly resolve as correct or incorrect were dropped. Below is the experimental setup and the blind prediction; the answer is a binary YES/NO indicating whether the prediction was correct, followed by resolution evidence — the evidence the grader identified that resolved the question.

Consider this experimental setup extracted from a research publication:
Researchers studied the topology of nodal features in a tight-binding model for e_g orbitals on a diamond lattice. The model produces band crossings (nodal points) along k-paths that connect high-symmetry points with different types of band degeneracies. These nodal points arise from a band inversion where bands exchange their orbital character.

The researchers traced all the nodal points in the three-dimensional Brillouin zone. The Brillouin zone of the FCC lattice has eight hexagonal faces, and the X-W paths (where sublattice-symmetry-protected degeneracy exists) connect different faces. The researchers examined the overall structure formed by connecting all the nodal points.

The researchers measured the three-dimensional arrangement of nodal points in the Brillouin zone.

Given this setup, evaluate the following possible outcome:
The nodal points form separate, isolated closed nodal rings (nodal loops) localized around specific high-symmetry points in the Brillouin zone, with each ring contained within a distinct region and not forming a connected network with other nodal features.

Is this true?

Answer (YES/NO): NO